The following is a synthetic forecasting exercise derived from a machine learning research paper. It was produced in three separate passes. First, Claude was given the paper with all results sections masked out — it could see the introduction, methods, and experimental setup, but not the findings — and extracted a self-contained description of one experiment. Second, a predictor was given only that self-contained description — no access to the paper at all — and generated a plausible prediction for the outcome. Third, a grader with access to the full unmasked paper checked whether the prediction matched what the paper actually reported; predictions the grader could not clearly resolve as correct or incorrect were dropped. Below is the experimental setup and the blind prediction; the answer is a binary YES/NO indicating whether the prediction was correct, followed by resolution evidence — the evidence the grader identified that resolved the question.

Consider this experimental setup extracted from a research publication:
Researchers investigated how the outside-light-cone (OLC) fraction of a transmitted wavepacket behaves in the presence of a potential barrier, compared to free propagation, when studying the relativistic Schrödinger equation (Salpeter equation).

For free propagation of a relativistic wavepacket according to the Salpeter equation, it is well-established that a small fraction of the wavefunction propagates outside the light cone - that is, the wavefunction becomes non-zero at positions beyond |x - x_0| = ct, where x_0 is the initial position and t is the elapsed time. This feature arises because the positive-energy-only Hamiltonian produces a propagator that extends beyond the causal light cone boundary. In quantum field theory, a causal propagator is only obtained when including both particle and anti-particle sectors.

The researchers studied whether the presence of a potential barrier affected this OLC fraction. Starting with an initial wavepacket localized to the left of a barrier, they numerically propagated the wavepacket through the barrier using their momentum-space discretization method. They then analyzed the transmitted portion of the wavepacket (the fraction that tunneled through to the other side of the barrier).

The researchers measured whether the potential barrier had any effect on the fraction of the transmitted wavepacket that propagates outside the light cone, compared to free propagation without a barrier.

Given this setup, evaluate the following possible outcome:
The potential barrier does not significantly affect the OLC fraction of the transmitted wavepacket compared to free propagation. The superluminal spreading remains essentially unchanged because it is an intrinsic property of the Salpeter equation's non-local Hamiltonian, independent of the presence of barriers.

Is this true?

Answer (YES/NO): NO